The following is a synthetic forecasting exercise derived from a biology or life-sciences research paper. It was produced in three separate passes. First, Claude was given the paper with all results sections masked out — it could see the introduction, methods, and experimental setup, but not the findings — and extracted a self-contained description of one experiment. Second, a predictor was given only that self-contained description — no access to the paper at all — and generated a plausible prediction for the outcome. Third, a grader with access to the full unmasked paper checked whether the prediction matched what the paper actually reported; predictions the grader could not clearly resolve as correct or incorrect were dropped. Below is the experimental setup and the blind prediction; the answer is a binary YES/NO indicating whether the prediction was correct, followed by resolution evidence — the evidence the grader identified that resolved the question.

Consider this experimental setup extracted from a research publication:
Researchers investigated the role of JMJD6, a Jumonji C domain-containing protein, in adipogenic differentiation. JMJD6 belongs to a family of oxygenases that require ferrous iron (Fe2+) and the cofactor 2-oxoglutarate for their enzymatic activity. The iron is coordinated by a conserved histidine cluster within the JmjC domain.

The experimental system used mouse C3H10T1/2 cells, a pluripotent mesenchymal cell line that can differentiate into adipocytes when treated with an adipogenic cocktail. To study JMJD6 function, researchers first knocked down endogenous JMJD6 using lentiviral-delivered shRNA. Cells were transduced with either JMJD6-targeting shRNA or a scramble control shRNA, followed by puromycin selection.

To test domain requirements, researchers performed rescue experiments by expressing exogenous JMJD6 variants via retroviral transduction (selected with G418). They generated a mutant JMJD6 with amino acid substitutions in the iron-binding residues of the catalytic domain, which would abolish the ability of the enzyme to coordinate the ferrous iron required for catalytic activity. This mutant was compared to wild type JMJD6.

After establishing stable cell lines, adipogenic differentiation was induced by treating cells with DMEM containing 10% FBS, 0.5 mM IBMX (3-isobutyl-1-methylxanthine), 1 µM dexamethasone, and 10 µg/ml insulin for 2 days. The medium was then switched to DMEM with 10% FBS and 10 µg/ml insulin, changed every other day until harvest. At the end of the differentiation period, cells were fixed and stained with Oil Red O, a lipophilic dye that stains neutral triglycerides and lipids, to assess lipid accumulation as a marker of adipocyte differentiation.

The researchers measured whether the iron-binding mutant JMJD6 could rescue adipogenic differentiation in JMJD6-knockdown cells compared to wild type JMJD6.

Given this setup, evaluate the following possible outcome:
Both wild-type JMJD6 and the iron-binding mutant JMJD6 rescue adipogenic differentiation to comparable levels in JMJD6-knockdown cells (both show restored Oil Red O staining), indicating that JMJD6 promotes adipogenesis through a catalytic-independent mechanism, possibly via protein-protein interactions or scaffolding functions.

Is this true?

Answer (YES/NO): YES